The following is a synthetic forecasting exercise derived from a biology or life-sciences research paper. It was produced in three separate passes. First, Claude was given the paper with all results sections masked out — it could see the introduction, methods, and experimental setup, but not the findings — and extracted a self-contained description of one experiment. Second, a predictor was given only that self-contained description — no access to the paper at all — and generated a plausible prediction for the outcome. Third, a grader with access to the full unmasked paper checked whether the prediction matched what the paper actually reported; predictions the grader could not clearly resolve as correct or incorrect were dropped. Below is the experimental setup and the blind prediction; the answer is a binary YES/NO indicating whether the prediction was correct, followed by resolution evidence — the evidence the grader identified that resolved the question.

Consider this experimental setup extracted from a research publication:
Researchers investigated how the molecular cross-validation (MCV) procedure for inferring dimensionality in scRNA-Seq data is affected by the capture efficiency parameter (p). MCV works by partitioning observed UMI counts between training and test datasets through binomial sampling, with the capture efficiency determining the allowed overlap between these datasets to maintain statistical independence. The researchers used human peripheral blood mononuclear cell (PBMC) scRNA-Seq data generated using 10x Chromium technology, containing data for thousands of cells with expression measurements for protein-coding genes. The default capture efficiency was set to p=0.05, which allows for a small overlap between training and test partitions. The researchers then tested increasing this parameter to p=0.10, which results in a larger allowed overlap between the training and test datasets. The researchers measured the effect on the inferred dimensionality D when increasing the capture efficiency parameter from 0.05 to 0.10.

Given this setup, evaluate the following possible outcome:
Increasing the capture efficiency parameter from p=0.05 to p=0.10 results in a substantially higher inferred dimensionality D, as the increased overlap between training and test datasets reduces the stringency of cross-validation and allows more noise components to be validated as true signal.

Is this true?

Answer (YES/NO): NO